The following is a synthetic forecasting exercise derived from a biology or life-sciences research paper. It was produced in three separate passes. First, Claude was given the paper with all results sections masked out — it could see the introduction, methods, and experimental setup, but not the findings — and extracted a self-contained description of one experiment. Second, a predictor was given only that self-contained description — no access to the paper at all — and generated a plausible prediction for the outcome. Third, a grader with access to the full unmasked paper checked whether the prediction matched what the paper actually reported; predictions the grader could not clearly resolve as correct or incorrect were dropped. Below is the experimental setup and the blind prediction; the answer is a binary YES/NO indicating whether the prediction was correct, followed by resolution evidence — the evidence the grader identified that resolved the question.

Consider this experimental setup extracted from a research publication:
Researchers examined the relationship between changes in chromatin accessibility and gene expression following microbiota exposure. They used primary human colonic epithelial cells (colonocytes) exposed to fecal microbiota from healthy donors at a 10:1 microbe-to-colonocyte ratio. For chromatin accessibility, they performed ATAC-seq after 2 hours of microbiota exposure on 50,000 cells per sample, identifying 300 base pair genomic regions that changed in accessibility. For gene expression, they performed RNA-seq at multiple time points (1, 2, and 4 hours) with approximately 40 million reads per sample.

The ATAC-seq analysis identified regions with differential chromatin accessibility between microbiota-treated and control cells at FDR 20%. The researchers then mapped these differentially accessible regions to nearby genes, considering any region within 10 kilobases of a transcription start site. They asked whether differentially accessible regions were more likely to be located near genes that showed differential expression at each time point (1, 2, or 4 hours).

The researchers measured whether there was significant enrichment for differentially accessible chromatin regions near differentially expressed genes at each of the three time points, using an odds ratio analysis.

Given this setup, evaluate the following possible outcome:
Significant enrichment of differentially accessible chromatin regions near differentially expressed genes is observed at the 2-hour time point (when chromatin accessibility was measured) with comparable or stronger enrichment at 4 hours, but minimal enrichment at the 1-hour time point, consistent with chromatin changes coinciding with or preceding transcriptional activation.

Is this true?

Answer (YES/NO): NO